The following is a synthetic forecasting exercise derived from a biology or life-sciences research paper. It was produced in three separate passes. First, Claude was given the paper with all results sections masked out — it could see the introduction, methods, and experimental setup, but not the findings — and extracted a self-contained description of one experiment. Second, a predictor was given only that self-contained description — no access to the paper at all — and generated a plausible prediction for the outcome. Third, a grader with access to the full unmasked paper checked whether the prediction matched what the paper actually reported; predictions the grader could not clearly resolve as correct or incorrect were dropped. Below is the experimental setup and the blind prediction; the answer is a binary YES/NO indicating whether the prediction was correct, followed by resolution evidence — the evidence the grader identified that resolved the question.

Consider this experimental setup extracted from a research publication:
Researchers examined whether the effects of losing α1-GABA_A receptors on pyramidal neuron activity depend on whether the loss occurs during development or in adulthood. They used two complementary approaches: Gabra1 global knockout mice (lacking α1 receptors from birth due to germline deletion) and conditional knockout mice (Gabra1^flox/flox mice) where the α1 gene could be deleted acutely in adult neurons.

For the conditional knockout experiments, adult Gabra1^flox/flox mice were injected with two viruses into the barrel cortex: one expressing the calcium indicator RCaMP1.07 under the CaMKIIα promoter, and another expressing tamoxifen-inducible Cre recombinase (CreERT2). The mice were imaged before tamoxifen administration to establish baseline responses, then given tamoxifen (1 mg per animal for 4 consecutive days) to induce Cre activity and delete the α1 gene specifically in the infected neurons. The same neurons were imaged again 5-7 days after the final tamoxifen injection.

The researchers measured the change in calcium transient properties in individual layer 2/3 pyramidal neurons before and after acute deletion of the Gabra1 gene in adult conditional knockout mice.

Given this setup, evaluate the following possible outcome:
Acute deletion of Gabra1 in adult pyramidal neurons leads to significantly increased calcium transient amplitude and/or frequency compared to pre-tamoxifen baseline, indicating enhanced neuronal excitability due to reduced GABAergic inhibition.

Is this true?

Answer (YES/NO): NO